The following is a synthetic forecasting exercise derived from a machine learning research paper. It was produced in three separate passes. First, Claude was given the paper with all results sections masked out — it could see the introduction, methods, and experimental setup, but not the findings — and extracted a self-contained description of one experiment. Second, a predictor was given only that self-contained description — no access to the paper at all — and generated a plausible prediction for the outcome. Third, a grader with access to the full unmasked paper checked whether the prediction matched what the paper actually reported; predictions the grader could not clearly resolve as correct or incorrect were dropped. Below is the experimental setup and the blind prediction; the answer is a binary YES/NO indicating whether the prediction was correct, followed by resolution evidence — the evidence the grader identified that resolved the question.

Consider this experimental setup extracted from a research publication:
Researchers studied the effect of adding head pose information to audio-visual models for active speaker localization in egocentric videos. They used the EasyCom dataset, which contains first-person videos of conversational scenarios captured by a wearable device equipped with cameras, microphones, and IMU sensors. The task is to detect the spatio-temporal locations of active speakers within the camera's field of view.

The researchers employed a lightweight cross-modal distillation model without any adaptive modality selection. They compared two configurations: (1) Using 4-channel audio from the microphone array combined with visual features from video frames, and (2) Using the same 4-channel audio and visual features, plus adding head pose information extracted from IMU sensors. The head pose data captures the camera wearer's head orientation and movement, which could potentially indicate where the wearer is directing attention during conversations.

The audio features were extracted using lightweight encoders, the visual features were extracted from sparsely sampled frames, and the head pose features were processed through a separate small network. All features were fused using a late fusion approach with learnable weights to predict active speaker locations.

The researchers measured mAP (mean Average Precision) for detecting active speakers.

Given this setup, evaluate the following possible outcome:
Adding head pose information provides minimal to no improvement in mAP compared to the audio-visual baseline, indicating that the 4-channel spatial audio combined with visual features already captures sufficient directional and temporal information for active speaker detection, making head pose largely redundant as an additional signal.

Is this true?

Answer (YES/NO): NO